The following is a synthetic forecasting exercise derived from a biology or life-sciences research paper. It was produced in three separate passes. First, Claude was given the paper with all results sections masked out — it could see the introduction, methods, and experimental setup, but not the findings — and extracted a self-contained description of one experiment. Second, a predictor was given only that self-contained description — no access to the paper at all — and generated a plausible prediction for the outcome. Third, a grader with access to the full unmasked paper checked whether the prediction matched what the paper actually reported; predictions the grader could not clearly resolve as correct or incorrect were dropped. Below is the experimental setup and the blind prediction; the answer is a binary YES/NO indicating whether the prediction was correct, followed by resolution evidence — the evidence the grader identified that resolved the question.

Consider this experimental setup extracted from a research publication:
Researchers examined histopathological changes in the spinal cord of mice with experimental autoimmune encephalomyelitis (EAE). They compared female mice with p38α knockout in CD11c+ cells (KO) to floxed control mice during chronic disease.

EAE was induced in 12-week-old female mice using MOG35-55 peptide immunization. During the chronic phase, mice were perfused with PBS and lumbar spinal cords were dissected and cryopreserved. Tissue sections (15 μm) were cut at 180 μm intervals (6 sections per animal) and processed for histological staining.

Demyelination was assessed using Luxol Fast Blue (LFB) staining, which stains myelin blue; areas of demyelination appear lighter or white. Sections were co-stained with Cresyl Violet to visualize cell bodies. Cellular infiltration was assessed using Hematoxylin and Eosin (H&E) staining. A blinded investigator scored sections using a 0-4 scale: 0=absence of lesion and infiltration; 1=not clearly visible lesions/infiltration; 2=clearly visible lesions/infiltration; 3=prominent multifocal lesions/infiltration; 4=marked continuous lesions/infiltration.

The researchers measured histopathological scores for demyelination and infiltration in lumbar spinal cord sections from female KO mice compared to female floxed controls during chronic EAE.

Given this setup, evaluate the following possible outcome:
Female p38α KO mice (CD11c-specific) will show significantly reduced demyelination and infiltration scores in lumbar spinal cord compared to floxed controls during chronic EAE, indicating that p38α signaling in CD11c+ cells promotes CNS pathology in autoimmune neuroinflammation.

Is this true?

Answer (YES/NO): NO